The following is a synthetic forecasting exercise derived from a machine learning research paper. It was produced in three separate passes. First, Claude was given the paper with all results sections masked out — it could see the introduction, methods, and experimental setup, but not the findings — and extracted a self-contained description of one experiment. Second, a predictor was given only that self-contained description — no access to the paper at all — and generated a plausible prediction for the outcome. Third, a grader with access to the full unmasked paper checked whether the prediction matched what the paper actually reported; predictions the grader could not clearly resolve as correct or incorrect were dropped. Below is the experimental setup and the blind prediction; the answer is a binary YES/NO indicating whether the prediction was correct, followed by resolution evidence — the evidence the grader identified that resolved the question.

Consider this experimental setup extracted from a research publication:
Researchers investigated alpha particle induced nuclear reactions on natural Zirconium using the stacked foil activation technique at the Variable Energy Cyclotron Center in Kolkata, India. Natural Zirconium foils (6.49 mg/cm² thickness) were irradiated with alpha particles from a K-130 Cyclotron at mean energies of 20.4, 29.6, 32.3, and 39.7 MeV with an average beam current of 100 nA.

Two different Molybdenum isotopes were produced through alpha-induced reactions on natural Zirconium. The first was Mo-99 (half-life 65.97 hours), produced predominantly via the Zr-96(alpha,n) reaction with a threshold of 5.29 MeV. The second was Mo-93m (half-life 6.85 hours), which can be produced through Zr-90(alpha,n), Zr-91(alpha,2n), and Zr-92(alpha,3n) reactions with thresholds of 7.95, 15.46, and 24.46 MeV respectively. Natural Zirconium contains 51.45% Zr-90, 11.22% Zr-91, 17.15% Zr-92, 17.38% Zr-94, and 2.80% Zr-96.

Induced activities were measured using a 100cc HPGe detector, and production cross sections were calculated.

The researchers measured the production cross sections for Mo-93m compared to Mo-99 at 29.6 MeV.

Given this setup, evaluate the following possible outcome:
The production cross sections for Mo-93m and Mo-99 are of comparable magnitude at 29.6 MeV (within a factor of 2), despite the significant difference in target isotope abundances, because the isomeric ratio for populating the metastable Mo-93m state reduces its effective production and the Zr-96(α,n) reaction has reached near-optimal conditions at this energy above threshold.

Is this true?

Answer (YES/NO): YES